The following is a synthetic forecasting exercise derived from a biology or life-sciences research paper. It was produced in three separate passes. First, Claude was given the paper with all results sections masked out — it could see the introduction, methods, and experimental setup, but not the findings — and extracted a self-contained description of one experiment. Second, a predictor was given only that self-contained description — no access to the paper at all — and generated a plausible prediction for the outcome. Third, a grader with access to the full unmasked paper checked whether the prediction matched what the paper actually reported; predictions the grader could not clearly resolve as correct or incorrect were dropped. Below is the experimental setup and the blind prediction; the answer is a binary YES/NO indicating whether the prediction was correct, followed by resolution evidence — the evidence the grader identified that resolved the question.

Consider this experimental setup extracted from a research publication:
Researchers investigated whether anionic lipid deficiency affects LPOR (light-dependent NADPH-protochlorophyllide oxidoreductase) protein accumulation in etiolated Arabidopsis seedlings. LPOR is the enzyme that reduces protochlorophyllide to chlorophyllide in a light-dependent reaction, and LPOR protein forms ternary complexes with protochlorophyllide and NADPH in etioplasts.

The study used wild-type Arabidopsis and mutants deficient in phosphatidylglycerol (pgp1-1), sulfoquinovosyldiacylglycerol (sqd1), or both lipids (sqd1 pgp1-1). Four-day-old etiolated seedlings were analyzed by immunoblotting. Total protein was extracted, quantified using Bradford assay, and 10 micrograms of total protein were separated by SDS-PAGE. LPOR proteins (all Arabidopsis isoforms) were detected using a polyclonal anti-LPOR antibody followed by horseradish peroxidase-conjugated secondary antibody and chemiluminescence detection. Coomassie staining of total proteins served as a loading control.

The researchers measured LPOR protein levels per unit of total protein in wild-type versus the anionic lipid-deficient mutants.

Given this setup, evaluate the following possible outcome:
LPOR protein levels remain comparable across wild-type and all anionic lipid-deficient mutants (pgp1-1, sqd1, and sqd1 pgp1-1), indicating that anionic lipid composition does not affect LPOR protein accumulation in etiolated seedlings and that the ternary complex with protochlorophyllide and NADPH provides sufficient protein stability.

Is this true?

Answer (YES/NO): NO